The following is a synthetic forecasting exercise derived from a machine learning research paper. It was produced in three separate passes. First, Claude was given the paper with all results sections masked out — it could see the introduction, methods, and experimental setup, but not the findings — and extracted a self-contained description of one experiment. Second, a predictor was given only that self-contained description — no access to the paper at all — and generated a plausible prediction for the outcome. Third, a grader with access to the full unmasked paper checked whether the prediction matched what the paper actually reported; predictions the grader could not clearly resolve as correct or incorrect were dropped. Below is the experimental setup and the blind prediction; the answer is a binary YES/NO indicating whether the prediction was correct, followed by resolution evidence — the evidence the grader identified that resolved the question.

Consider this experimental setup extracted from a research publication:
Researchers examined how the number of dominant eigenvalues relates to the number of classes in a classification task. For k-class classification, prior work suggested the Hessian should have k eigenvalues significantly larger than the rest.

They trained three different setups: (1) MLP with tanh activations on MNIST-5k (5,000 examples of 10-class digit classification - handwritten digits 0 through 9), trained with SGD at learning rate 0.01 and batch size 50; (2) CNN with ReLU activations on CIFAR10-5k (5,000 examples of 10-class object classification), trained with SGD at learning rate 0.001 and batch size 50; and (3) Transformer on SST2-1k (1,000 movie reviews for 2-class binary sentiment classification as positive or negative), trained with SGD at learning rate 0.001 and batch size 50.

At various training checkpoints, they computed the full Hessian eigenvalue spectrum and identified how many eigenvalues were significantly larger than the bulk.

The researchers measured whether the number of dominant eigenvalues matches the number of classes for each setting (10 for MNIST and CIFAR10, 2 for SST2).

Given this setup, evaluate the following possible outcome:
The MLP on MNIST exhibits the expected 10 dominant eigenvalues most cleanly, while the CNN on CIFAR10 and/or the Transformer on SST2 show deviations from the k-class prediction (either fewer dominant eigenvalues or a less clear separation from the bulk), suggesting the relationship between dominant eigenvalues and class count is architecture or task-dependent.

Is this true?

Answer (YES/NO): NO